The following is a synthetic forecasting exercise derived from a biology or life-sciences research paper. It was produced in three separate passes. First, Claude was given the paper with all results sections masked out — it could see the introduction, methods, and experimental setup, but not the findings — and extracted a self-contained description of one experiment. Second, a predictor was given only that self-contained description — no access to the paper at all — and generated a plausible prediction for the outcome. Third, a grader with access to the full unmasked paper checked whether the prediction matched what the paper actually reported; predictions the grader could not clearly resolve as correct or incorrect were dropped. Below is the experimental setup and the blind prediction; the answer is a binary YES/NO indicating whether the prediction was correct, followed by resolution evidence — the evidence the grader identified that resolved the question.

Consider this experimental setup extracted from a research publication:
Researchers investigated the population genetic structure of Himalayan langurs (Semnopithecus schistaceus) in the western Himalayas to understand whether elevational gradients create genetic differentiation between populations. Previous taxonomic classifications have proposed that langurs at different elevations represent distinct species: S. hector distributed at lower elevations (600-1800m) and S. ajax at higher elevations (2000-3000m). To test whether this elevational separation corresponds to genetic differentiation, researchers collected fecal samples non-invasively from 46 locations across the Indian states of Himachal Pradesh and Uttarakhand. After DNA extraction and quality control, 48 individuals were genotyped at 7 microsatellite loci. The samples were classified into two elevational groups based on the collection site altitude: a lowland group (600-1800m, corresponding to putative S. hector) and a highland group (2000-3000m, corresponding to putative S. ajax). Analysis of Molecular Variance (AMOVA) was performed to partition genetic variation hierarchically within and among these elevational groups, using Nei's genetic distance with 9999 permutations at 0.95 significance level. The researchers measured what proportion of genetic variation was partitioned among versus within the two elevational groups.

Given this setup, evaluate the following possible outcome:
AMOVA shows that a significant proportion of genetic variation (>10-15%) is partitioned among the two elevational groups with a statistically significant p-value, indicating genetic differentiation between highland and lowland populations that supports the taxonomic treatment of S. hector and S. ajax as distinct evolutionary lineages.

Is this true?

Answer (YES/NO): NO